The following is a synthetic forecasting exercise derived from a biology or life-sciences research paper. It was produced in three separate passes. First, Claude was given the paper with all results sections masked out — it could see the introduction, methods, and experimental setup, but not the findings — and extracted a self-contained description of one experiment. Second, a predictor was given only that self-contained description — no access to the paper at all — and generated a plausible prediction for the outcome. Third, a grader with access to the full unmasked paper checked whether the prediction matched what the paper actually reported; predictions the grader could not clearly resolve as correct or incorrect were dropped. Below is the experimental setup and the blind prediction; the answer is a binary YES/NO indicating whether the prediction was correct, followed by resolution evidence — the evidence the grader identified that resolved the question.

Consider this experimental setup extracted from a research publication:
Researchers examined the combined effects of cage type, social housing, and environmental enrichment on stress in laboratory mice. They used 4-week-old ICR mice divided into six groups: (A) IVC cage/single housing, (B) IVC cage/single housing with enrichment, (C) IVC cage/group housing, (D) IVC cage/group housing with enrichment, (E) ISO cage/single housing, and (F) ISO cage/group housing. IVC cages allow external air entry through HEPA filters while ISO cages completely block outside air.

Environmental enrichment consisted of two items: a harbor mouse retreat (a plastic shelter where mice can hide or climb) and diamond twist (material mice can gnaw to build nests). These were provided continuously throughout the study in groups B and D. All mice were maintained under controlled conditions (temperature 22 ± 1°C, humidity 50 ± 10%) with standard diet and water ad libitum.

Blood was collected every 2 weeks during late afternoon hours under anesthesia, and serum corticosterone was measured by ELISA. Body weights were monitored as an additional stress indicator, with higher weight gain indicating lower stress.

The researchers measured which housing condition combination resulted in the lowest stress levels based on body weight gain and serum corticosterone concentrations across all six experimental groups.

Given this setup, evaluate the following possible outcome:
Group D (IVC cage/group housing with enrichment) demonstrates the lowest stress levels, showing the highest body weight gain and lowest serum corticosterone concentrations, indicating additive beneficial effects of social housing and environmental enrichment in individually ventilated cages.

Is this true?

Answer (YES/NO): NO